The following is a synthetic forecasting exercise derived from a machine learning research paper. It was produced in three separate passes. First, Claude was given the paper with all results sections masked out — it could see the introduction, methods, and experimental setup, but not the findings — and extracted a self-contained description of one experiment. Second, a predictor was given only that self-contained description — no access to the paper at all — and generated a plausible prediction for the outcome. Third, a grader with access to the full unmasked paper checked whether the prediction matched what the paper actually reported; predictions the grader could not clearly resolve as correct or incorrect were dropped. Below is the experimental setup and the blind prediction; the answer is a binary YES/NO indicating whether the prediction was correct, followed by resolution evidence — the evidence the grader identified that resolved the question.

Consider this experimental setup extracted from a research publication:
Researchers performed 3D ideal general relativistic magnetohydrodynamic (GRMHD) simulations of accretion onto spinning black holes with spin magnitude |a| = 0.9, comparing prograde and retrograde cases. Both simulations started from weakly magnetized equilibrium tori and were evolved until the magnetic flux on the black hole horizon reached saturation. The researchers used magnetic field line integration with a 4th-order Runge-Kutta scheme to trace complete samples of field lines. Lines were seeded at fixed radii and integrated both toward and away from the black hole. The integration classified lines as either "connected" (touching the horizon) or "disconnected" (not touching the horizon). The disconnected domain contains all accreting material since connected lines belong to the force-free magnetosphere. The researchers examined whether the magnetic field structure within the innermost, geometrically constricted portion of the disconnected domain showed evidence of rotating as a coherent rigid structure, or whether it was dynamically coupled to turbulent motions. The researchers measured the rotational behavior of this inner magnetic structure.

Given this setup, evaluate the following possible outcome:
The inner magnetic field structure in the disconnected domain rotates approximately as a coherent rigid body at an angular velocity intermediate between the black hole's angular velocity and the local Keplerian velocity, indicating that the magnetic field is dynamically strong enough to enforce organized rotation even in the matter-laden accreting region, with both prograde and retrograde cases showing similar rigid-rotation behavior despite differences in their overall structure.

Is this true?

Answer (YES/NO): NO